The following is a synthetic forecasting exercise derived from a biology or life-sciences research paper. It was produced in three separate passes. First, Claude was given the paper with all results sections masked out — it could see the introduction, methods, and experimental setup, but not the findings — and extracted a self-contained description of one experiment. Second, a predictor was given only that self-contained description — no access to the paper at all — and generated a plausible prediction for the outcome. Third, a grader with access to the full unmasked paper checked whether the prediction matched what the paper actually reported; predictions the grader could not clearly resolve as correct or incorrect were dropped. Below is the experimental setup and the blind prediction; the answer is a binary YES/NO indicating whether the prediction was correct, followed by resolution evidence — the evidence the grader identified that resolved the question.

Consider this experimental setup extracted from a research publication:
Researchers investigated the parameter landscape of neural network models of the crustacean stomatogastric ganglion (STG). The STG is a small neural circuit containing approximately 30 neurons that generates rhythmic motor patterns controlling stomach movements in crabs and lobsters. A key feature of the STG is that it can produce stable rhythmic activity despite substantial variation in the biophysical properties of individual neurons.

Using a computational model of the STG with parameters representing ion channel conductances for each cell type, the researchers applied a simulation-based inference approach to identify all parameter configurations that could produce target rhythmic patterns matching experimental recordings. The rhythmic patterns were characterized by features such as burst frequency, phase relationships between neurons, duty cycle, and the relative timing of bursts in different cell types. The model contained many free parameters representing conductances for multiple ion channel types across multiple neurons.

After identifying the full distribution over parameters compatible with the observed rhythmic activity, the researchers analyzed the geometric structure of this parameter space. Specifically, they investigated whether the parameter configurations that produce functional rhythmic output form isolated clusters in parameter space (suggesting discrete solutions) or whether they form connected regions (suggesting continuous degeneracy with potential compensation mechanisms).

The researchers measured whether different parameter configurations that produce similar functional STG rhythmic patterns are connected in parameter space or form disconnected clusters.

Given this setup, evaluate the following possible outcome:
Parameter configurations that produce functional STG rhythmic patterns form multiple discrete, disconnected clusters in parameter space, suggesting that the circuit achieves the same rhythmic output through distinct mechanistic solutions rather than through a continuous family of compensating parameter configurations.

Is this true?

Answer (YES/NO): NO